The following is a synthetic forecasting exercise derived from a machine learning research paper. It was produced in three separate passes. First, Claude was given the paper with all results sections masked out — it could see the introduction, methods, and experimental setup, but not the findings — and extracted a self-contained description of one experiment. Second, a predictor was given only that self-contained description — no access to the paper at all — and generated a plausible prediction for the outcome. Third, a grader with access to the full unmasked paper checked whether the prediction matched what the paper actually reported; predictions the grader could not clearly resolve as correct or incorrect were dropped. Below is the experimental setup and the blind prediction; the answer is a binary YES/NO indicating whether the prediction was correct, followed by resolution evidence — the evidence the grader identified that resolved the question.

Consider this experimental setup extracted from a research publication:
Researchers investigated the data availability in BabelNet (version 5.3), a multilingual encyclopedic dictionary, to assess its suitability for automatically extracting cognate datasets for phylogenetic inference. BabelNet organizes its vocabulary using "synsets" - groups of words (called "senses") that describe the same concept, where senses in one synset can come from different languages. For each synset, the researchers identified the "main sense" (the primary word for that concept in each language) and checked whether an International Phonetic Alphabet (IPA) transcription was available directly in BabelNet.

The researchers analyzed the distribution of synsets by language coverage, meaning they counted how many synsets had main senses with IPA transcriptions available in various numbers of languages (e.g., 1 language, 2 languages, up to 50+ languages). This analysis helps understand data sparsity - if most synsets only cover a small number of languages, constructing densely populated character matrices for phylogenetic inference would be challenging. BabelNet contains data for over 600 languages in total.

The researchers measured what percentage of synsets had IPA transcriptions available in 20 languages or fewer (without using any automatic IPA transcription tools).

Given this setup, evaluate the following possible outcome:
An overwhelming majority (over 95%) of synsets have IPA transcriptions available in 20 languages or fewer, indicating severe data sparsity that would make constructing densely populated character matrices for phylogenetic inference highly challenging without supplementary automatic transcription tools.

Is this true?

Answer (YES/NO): YES